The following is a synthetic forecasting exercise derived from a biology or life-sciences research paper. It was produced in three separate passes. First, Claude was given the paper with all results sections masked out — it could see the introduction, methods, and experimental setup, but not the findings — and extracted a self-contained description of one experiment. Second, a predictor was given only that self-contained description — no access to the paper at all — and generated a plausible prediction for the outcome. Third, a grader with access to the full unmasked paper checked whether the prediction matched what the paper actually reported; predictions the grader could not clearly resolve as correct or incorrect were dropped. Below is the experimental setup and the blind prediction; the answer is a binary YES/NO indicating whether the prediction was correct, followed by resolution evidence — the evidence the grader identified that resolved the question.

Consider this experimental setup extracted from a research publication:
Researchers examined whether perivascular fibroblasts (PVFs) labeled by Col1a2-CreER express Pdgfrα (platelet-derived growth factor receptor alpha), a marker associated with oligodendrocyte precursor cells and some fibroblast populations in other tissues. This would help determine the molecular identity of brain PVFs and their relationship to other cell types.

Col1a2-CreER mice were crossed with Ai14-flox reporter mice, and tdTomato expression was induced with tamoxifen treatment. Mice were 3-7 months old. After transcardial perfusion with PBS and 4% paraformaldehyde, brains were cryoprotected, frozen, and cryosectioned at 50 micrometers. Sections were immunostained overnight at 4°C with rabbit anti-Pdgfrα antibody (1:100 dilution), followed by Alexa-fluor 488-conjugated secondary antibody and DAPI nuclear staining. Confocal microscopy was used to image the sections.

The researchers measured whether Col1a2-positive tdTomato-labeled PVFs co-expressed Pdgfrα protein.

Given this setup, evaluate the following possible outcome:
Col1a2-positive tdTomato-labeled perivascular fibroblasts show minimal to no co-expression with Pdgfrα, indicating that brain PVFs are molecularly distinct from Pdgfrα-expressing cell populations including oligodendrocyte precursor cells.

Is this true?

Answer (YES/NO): NO